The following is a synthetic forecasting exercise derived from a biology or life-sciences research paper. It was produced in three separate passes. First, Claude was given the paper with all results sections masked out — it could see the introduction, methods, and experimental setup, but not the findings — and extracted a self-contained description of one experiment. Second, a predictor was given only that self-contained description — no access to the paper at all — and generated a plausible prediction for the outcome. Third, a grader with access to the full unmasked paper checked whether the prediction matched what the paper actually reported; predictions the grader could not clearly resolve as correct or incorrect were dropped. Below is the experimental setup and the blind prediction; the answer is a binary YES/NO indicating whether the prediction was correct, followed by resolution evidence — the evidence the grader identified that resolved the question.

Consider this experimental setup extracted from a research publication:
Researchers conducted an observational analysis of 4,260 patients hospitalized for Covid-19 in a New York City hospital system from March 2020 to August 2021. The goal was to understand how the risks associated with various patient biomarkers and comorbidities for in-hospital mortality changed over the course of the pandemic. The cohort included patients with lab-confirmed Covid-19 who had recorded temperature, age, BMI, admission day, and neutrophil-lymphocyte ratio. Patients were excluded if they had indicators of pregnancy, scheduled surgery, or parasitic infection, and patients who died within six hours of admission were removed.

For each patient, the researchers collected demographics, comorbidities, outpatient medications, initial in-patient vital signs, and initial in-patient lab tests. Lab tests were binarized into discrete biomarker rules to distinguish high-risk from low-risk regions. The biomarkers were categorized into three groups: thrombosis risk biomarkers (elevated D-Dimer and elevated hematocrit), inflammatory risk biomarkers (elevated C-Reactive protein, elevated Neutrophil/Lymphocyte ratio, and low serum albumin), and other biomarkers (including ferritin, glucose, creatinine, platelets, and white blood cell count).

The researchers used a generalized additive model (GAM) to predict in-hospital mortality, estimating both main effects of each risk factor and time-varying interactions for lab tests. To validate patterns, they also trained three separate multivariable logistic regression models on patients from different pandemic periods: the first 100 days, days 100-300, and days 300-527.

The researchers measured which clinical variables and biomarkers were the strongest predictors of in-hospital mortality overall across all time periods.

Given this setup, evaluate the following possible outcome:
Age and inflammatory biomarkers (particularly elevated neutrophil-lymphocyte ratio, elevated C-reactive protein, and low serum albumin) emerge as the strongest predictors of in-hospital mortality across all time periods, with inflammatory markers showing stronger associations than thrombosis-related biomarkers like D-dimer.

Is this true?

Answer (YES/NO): NO